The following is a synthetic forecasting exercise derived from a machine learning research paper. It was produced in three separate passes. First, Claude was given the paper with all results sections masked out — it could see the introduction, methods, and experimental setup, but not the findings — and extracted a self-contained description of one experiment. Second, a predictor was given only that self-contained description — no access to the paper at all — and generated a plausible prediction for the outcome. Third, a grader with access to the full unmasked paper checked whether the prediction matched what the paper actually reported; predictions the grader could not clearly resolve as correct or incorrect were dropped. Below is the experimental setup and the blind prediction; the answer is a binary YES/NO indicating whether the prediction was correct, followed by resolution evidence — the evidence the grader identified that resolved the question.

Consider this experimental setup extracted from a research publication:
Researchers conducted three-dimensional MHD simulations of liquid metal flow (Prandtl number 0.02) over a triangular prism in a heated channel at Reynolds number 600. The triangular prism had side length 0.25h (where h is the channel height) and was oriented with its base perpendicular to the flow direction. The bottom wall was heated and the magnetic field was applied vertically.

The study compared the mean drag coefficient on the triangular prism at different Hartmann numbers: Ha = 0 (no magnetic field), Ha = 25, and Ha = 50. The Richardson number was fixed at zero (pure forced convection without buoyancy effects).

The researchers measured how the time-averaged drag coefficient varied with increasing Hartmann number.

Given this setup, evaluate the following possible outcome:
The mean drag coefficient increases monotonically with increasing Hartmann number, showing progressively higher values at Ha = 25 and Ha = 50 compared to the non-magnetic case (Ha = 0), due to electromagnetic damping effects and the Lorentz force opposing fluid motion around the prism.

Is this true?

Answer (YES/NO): YES